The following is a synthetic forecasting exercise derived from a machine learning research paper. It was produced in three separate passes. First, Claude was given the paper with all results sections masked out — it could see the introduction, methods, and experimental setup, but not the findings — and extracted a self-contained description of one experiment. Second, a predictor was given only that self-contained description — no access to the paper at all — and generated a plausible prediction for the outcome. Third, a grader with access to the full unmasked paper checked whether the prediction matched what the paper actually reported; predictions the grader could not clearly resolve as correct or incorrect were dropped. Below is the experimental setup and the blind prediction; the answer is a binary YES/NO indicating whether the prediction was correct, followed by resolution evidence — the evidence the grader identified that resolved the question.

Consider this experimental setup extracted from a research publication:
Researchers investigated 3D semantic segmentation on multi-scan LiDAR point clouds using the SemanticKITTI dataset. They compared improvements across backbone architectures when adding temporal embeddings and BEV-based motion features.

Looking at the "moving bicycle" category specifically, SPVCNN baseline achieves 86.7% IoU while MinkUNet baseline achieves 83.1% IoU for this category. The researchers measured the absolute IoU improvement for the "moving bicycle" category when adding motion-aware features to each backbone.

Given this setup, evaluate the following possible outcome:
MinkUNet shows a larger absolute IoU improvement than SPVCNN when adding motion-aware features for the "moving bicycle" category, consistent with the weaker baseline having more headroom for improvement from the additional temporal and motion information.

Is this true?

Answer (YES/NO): YES